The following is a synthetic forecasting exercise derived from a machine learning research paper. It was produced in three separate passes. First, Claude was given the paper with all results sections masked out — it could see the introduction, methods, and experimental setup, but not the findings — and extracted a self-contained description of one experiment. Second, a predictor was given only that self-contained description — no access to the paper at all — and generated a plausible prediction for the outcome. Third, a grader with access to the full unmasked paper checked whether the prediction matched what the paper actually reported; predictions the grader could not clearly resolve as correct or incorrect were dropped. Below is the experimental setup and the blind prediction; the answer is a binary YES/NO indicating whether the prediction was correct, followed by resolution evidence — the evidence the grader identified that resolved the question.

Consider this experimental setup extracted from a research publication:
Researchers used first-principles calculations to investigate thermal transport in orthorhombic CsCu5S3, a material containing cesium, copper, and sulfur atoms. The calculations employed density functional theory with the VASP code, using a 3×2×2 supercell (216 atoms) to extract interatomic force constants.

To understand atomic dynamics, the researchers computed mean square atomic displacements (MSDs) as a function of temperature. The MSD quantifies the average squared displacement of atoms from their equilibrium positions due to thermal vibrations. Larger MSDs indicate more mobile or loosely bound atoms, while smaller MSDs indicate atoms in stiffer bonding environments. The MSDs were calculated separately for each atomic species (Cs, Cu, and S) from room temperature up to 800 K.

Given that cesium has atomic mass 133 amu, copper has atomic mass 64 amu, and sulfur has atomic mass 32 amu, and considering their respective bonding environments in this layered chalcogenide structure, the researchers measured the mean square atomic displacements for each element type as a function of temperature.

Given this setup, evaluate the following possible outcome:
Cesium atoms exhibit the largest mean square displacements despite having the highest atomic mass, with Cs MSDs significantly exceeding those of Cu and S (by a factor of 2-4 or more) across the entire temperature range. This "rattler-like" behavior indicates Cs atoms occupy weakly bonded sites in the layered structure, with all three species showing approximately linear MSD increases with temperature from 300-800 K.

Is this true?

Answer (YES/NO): NO